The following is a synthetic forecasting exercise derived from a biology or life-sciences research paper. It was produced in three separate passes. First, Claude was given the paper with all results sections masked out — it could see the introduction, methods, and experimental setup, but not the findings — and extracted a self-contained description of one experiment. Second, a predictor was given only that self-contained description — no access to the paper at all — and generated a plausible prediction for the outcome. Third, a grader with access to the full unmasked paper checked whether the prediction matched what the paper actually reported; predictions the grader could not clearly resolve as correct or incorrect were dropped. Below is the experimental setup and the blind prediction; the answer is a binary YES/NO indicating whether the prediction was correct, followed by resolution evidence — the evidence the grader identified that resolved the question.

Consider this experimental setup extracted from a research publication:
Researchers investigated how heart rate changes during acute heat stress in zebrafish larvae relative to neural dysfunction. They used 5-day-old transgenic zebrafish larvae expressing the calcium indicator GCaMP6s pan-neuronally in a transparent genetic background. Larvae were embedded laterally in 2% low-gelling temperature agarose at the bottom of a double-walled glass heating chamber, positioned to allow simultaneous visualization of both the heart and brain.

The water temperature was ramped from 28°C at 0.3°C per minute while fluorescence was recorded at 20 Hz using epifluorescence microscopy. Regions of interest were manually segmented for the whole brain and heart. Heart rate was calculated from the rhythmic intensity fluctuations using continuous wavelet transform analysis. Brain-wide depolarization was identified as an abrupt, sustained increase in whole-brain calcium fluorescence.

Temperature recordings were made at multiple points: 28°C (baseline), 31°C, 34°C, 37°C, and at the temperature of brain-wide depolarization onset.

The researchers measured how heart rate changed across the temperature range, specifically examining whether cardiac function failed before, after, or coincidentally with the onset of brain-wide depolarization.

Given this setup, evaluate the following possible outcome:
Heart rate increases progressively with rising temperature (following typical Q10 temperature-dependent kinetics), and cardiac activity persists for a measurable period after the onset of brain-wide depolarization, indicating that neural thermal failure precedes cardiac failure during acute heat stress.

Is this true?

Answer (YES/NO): NO